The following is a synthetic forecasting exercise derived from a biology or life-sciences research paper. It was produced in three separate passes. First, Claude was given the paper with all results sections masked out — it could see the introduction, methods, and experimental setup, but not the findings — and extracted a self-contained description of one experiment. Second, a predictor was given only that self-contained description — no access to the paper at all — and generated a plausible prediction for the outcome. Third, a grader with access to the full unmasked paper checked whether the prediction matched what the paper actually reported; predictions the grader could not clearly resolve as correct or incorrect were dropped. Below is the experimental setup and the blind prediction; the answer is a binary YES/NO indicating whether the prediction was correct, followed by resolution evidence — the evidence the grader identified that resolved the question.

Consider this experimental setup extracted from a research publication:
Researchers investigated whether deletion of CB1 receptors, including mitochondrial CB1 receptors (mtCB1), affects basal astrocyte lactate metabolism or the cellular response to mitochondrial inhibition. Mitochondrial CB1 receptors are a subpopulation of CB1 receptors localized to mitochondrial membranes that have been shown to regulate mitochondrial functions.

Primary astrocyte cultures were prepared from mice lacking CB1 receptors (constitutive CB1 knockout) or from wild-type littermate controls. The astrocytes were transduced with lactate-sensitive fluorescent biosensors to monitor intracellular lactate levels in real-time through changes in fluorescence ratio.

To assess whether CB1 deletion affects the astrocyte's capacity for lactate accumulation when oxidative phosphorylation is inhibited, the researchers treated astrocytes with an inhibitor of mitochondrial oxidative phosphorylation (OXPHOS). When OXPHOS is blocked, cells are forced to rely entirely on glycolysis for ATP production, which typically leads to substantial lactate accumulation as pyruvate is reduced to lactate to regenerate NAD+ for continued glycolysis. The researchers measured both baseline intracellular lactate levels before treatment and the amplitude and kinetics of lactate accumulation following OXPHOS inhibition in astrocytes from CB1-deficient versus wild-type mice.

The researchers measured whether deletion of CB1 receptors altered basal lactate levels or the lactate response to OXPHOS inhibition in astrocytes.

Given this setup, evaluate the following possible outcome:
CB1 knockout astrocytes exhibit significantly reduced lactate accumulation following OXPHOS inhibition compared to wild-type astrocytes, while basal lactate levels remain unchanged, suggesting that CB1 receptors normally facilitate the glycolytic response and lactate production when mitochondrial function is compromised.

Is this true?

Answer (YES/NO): NO